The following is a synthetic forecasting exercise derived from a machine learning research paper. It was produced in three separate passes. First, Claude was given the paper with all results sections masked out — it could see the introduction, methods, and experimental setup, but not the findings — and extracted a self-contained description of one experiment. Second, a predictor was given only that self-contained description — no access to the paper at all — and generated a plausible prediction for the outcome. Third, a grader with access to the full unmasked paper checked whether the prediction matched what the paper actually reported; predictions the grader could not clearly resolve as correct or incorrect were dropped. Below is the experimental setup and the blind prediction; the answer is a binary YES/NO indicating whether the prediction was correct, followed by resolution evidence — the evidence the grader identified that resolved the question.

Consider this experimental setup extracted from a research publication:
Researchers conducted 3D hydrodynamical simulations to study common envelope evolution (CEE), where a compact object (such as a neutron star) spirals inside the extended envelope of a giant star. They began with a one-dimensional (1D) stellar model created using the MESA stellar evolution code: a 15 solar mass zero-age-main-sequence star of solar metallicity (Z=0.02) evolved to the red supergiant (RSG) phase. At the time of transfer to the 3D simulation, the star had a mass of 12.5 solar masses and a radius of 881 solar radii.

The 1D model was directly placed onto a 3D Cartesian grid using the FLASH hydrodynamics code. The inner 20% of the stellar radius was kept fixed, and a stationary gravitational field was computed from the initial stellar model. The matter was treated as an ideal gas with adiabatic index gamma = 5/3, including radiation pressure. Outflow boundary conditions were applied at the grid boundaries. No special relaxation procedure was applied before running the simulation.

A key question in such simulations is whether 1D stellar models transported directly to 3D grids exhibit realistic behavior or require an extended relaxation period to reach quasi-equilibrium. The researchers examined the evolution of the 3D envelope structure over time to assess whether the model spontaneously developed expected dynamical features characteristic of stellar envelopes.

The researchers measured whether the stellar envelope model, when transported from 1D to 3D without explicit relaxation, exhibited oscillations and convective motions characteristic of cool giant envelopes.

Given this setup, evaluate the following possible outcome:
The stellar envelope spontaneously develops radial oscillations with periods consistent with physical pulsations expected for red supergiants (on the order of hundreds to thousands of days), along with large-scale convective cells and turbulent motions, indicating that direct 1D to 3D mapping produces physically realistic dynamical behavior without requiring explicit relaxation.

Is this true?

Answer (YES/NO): YES